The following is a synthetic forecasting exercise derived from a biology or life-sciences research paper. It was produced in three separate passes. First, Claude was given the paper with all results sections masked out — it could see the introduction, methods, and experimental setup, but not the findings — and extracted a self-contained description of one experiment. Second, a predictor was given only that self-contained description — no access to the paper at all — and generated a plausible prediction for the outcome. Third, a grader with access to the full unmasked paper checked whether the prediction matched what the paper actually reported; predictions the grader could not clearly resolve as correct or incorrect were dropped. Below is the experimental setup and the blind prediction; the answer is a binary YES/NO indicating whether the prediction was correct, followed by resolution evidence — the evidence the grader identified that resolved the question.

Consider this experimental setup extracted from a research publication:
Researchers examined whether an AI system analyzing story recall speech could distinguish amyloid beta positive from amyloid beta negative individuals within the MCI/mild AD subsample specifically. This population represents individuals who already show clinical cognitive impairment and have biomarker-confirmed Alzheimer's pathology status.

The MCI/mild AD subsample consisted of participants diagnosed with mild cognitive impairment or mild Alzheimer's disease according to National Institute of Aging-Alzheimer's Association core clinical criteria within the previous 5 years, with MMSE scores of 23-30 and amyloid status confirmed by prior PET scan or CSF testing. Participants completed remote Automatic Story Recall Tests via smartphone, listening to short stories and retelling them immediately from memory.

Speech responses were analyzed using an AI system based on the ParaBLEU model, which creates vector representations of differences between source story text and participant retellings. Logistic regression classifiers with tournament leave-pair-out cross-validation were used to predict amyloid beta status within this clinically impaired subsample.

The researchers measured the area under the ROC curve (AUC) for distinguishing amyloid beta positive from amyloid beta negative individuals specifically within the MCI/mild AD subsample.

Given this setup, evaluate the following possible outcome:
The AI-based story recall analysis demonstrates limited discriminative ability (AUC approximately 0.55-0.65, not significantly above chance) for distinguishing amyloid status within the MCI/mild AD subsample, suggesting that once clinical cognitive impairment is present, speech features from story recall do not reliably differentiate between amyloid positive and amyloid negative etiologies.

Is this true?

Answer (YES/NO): NO